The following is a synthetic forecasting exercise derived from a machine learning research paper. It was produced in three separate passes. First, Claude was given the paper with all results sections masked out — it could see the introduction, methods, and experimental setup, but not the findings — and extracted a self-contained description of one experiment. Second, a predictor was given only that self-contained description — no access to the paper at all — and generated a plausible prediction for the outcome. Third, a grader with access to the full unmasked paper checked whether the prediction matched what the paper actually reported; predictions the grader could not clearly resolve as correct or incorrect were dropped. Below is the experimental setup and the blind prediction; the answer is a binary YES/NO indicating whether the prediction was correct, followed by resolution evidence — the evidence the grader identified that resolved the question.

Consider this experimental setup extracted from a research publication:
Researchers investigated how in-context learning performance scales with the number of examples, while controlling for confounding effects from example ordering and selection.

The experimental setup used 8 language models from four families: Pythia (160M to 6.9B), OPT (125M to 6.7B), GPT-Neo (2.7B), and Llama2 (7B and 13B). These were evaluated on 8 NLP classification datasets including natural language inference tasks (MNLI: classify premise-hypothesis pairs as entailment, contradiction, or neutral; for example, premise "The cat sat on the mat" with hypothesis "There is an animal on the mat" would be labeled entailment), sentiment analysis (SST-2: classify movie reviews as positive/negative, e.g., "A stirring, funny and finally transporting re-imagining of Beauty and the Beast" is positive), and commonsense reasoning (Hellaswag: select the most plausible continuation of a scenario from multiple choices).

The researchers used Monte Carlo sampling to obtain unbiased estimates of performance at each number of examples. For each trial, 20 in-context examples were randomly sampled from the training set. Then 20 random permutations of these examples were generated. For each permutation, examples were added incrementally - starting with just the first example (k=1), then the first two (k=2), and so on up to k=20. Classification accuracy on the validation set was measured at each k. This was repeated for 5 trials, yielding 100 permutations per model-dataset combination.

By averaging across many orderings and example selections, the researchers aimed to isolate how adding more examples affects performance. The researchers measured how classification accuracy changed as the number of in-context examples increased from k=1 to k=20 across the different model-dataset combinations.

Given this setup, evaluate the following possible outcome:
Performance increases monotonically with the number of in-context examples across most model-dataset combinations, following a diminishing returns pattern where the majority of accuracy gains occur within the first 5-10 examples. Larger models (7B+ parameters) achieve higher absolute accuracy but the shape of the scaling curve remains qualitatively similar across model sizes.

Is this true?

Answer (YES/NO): NO